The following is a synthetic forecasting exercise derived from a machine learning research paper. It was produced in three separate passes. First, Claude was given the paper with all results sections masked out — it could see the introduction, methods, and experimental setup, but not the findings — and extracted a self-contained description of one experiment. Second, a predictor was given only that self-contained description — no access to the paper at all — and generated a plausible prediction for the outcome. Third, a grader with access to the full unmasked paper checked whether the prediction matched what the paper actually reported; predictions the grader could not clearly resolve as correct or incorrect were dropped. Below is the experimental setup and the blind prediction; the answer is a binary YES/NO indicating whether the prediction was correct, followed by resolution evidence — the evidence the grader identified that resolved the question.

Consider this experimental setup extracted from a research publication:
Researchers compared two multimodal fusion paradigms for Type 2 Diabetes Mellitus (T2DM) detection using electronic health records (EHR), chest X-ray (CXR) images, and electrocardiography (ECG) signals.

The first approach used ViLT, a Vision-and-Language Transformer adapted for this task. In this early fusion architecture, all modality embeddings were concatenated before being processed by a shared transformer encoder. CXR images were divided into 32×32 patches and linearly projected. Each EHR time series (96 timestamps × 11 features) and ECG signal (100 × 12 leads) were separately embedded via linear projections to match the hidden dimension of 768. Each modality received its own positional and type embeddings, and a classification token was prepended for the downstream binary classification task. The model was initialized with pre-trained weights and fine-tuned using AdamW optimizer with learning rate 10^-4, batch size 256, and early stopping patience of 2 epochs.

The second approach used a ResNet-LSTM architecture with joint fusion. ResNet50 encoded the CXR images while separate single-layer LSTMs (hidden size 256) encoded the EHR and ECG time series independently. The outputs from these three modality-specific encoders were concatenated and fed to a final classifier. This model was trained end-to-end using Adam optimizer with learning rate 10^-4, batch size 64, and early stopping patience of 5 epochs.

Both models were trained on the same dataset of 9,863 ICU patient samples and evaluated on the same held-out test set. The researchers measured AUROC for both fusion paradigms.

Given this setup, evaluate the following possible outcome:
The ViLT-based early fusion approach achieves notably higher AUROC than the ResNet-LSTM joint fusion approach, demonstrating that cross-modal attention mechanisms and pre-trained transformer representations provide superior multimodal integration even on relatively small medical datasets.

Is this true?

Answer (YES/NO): NO